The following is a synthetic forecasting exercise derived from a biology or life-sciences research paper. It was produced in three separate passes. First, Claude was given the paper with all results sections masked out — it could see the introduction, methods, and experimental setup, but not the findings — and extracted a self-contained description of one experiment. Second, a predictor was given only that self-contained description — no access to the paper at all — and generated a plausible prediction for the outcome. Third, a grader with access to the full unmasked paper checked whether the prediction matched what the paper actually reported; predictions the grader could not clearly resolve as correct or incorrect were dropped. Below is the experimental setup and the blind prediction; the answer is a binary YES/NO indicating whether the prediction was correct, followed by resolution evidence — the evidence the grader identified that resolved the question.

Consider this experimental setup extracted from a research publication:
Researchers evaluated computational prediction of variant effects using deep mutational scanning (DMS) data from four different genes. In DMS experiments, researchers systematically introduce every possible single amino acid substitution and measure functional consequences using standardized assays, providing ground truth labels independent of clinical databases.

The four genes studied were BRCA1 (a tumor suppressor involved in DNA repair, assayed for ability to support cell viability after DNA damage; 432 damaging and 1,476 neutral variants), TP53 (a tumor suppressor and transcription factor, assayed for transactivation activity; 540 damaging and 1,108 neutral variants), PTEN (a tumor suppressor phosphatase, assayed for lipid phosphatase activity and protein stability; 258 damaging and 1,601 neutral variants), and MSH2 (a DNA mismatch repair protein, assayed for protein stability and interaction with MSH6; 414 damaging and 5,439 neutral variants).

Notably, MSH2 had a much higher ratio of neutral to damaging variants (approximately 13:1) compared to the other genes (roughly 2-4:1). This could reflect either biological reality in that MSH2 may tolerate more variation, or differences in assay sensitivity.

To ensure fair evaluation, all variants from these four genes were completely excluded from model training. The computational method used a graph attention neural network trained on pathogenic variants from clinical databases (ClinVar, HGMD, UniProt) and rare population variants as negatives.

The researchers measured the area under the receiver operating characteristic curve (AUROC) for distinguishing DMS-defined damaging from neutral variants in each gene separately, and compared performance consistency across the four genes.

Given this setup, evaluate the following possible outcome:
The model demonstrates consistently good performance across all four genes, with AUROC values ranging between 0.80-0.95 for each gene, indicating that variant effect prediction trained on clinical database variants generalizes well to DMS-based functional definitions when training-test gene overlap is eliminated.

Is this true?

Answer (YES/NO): NO